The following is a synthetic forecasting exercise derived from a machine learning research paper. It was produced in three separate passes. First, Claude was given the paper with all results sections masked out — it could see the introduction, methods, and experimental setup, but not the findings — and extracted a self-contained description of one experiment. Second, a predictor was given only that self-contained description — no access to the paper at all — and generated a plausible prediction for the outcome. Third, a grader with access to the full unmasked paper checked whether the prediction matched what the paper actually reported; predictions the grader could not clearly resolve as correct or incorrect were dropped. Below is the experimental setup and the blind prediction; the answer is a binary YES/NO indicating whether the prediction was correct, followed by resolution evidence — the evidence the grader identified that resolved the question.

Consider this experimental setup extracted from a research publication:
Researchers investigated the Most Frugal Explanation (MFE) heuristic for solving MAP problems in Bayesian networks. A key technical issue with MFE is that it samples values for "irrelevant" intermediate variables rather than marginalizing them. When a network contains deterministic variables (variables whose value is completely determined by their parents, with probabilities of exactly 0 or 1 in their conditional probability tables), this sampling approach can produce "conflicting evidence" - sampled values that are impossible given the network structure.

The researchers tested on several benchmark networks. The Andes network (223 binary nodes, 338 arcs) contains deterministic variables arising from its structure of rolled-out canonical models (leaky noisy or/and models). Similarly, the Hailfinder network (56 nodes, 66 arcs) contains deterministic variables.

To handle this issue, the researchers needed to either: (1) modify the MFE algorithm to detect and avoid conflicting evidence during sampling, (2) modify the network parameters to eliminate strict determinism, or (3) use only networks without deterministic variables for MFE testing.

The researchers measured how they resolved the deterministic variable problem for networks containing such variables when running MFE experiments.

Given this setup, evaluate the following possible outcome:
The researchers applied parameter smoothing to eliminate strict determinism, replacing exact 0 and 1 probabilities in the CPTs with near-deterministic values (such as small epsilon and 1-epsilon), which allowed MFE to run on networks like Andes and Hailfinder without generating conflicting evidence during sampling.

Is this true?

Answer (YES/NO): YES